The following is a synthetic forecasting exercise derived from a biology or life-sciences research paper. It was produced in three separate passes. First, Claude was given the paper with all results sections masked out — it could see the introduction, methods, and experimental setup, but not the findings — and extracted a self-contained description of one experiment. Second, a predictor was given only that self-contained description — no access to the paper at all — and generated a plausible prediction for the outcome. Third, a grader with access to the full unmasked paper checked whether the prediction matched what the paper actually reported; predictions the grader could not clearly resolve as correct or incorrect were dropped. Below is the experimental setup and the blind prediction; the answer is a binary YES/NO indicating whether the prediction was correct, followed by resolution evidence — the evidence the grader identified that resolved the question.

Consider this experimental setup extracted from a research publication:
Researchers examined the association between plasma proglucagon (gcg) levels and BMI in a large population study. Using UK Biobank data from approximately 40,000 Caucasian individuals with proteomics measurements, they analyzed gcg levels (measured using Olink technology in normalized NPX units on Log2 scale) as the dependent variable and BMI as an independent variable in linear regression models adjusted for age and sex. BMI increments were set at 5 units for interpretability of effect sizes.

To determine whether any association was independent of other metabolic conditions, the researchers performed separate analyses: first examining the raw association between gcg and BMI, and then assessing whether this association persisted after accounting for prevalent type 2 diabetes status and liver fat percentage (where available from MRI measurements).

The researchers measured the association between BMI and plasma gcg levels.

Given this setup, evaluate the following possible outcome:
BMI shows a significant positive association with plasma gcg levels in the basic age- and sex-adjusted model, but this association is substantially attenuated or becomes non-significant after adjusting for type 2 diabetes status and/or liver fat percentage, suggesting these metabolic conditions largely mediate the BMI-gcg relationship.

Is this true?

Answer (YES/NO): NO